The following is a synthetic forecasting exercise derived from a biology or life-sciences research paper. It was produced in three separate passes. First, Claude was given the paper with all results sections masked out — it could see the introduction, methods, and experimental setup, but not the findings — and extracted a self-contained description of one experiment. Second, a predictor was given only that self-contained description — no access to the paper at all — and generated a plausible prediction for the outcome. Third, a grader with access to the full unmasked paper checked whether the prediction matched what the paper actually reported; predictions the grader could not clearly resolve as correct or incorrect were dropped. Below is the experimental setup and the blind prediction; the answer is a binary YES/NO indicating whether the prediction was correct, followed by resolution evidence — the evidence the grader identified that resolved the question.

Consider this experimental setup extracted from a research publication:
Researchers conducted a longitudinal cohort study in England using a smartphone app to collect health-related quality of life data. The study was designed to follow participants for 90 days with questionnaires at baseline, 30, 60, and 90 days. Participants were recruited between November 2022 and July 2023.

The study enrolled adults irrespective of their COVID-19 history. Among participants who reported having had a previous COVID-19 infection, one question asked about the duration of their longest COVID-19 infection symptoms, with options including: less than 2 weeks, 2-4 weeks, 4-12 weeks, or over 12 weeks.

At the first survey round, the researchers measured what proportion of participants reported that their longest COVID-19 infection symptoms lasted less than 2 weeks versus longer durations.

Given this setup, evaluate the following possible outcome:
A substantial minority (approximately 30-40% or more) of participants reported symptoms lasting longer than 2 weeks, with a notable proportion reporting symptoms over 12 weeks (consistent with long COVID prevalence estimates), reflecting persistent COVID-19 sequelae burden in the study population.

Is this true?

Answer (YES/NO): NO